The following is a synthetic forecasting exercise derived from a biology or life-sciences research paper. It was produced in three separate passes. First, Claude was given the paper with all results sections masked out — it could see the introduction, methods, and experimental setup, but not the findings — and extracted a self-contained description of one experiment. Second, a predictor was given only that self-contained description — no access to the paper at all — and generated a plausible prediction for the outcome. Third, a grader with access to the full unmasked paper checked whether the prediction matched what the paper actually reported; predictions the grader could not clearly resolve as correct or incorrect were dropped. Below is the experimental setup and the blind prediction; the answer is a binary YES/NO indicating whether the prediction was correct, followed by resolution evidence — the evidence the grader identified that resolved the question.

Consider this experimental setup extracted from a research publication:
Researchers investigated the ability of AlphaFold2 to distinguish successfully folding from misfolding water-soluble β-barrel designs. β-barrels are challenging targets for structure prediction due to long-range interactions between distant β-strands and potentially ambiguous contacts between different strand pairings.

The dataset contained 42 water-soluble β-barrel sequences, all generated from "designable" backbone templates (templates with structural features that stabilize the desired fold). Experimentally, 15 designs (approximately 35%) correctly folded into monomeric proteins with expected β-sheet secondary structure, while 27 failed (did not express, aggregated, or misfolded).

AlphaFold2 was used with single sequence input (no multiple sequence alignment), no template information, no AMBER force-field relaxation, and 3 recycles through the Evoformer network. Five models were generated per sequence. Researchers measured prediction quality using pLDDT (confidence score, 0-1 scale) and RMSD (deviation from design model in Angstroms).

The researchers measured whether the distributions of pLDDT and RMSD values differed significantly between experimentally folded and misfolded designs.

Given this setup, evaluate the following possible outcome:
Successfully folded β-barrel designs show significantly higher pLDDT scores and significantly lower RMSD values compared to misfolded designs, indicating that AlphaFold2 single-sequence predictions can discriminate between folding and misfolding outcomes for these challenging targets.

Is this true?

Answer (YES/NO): YES